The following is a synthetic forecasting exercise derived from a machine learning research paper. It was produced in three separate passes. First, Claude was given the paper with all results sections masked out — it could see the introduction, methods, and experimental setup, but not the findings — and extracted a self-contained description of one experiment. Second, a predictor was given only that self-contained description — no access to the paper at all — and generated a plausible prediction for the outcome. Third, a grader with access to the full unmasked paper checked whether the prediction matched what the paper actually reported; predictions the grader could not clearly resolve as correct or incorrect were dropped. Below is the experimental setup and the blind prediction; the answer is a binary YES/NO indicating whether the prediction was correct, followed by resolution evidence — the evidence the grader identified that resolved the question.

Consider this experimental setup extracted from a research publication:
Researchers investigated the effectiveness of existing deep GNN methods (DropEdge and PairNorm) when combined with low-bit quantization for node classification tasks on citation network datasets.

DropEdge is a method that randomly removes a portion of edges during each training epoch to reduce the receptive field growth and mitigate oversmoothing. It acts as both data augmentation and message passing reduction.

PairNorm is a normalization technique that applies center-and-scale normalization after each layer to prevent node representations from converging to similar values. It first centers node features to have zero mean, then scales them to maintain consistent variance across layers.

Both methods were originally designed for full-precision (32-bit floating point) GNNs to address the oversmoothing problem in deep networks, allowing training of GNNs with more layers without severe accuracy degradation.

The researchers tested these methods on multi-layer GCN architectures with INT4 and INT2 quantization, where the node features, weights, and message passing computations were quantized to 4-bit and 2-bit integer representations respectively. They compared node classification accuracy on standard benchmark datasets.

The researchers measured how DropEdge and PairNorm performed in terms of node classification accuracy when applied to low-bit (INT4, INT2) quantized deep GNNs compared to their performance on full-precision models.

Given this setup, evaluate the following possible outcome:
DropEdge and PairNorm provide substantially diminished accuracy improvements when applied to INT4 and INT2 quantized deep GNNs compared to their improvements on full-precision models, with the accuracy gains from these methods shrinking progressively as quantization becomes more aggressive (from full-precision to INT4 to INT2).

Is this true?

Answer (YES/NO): YES